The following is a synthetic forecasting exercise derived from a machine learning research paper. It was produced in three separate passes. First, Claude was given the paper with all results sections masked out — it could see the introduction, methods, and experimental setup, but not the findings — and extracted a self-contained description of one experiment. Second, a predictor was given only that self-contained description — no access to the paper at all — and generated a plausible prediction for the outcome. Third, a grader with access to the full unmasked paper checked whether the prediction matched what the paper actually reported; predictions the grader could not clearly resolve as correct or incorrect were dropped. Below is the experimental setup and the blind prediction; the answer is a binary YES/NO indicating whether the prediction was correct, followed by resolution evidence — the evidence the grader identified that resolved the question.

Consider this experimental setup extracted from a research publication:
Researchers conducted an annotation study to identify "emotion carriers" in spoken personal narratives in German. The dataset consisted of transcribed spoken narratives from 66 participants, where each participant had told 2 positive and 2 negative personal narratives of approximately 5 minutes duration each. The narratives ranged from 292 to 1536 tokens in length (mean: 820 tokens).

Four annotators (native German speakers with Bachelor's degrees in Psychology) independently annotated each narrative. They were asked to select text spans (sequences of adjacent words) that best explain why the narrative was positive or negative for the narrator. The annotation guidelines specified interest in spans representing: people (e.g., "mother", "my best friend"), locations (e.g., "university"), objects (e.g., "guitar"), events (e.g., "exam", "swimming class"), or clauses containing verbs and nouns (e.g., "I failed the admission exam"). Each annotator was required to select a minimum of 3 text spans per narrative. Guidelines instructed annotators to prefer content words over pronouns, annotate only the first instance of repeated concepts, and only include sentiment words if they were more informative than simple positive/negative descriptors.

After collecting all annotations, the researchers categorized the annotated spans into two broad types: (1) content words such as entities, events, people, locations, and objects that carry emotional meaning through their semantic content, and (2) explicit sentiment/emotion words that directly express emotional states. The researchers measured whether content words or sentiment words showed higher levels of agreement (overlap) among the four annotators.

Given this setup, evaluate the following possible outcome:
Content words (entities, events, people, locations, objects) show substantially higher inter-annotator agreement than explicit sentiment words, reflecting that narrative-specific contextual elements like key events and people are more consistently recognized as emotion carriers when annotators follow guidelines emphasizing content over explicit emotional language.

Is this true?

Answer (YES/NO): NO